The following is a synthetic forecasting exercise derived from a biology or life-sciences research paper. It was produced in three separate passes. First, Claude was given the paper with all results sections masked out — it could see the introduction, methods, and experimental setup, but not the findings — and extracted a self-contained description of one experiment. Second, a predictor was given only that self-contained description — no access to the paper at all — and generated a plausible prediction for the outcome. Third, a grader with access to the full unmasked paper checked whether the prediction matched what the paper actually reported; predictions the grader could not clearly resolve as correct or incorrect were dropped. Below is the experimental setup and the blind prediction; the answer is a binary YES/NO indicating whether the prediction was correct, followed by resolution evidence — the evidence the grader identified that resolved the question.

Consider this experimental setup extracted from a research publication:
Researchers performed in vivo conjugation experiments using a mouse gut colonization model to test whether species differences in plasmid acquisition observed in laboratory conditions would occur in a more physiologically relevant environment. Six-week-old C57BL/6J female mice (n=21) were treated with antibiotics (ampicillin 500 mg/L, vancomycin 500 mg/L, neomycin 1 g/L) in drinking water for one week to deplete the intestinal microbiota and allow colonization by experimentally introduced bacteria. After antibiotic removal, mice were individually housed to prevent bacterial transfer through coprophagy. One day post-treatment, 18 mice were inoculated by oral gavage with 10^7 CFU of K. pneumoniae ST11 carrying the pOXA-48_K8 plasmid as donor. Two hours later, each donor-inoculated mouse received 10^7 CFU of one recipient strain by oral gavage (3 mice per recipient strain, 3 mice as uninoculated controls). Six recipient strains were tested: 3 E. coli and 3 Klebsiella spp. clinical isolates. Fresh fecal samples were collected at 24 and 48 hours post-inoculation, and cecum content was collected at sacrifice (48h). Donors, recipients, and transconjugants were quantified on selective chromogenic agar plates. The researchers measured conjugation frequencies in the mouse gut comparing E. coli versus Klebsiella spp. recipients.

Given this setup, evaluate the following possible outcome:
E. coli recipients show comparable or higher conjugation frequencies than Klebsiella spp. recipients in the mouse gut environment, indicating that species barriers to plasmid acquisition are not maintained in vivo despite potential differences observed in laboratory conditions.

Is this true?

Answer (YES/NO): NO